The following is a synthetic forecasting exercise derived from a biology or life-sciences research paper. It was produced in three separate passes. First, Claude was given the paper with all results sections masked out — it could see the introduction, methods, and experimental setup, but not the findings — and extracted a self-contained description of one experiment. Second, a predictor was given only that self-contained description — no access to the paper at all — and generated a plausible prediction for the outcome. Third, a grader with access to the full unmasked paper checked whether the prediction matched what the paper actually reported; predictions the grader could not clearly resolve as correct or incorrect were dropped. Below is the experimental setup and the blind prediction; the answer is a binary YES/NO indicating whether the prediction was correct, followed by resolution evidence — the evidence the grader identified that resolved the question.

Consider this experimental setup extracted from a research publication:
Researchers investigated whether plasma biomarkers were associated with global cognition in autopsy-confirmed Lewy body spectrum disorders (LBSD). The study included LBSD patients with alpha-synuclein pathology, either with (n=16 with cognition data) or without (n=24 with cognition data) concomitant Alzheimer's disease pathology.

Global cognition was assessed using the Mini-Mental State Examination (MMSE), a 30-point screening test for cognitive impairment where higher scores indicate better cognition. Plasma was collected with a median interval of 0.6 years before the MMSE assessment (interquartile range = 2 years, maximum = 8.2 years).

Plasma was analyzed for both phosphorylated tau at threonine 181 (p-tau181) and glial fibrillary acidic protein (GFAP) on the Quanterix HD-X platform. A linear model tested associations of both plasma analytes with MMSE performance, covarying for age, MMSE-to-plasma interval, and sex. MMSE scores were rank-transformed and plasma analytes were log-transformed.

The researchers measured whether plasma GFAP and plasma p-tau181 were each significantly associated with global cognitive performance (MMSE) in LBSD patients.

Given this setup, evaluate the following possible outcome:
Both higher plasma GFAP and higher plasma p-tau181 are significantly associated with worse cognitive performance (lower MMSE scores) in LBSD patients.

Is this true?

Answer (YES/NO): NO